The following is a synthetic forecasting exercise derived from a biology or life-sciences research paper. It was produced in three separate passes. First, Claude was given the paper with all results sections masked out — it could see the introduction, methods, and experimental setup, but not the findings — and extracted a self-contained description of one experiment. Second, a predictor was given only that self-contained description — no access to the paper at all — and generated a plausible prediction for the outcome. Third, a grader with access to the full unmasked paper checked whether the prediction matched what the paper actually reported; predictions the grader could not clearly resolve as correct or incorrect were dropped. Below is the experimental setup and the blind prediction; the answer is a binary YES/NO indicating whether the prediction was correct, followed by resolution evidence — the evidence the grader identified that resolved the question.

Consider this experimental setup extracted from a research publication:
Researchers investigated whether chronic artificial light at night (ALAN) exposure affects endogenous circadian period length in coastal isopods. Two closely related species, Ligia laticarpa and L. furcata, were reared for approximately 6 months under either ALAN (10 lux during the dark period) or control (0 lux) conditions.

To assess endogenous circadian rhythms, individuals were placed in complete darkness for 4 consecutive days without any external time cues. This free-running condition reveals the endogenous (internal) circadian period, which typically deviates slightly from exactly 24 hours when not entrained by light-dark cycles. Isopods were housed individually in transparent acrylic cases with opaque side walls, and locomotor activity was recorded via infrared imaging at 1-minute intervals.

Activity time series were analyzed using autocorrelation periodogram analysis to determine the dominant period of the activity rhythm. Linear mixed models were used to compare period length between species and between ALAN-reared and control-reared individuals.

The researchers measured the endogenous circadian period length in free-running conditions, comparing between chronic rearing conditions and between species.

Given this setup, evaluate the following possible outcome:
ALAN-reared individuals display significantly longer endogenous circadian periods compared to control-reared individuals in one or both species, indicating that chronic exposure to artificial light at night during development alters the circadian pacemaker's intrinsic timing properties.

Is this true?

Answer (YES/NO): NO